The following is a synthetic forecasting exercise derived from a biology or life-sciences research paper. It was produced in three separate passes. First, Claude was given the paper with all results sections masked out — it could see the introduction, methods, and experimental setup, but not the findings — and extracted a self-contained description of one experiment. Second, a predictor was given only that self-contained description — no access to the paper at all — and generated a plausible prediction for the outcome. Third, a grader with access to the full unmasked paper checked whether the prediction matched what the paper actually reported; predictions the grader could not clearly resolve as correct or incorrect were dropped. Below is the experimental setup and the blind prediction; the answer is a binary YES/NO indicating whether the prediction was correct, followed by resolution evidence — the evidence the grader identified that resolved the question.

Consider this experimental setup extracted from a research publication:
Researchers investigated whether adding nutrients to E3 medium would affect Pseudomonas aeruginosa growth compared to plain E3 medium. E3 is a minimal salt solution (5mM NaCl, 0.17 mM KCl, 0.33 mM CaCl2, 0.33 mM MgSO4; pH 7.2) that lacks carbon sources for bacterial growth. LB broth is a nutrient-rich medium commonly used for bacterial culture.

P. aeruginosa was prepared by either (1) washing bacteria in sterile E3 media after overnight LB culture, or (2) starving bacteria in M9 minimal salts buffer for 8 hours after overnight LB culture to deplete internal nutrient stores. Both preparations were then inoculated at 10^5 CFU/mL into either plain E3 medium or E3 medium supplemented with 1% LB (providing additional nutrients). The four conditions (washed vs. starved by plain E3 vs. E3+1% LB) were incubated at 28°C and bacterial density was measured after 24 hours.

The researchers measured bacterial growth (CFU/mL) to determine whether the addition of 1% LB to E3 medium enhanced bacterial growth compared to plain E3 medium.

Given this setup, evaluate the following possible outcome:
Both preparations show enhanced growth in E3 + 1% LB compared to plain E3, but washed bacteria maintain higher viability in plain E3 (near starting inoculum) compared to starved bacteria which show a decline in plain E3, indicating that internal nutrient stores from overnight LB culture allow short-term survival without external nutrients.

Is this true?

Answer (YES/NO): NO